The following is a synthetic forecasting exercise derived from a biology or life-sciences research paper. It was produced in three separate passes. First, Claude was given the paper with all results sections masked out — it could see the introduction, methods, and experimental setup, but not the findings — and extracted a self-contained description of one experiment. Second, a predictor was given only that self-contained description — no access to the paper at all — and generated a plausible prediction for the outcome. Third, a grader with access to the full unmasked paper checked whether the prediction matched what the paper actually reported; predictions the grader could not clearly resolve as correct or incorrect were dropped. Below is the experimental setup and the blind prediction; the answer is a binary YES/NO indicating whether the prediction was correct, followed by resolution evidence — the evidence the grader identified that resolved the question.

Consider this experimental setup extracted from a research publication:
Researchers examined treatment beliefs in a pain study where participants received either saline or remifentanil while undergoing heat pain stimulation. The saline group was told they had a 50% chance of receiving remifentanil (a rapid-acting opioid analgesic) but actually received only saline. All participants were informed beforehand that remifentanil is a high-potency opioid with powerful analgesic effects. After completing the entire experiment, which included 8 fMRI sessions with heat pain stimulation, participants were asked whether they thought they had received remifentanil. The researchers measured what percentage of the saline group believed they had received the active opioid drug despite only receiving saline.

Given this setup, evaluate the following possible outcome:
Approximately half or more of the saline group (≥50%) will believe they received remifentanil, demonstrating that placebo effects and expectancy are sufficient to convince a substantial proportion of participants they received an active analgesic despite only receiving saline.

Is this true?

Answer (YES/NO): NO